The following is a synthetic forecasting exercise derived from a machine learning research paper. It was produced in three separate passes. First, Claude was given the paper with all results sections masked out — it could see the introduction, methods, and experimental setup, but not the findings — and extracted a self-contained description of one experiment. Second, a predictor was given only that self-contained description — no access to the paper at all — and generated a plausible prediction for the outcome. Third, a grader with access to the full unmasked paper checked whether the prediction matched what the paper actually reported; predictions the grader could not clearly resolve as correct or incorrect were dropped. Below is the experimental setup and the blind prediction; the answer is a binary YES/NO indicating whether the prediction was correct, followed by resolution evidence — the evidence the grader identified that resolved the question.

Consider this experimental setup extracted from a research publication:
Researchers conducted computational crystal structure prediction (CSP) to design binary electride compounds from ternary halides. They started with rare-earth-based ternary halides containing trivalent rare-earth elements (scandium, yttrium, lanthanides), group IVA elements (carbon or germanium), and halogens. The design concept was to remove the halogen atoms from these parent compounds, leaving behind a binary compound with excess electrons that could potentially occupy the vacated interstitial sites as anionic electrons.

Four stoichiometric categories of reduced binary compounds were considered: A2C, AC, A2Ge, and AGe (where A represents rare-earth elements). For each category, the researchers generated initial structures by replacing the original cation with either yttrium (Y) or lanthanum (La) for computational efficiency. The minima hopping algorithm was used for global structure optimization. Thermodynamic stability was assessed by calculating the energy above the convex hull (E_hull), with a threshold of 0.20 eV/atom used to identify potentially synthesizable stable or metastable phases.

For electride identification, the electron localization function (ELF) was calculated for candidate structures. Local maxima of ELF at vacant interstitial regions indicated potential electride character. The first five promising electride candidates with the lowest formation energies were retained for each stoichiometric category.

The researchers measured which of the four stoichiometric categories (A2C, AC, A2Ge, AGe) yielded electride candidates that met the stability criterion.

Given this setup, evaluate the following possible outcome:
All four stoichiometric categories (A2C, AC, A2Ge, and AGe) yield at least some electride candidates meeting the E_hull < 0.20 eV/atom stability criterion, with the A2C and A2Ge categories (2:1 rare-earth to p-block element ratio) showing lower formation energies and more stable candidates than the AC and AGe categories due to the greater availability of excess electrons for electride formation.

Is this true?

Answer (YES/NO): NO